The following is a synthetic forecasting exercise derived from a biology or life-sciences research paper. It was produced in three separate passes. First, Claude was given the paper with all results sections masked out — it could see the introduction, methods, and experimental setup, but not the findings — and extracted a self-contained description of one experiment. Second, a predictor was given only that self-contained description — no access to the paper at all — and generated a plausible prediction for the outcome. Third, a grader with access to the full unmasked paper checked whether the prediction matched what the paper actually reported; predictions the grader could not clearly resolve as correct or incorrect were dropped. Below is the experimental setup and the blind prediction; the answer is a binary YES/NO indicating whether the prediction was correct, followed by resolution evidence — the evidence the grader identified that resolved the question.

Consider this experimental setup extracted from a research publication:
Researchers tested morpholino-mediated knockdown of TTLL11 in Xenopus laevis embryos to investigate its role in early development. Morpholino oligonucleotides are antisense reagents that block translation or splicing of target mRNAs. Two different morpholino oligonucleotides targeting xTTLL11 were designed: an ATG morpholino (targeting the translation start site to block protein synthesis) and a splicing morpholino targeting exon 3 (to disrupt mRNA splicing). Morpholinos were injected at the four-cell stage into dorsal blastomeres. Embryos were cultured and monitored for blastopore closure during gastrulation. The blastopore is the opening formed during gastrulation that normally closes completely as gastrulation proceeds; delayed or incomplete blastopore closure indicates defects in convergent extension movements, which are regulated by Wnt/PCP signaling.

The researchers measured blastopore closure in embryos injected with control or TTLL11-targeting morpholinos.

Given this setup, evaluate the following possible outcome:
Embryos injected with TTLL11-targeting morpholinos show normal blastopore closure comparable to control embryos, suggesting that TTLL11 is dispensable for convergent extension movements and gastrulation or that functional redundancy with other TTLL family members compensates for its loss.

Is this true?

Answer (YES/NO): NO